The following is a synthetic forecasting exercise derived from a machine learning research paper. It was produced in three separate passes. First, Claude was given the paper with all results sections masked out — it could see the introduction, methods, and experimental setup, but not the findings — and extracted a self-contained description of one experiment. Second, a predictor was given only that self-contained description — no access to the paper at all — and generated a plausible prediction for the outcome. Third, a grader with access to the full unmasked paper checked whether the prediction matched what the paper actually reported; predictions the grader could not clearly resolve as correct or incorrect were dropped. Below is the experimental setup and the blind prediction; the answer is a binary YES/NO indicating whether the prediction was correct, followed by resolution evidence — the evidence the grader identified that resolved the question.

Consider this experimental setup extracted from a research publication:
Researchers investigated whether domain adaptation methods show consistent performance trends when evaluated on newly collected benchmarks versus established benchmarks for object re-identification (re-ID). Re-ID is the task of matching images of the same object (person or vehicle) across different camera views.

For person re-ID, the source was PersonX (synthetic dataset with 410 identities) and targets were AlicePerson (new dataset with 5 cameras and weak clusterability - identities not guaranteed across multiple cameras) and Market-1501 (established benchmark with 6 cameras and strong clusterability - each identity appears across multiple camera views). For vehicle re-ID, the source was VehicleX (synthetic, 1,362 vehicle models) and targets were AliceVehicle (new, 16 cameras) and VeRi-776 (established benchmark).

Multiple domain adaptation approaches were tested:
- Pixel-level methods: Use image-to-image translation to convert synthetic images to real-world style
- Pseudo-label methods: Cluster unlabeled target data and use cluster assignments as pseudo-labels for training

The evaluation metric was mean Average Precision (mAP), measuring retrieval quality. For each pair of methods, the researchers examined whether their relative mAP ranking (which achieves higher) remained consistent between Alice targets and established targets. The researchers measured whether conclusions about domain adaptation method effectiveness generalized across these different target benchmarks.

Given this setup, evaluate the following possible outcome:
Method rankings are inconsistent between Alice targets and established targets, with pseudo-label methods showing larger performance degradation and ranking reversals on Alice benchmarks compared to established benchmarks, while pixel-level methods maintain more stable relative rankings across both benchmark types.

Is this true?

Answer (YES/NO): YES